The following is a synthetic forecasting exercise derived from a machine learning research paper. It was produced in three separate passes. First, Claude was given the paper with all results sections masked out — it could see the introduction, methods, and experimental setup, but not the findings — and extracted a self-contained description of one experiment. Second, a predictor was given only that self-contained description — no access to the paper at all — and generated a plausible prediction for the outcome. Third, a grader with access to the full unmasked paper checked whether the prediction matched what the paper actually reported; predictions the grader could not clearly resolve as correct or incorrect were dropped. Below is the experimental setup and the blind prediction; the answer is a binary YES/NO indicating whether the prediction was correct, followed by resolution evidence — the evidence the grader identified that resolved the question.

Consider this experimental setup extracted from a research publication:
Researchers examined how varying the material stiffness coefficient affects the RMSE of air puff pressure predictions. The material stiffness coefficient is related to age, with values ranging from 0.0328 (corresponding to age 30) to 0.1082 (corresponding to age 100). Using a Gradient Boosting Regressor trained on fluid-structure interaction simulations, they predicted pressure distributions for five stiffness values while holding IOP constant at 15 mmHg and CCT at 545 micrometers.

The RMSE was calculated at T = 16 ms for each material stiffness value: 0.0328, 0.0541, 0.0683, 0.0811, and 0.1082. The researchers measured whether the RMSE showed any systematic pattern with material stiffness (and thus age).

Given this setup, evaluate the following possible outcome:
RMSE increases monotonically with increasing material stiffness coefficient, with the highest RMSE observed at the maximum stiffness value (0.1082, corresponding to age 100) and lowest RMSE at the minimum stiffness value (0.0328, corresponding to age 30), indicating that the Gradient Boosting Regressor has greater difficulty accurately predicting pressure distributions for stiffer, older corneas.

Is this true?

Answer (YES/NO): NO